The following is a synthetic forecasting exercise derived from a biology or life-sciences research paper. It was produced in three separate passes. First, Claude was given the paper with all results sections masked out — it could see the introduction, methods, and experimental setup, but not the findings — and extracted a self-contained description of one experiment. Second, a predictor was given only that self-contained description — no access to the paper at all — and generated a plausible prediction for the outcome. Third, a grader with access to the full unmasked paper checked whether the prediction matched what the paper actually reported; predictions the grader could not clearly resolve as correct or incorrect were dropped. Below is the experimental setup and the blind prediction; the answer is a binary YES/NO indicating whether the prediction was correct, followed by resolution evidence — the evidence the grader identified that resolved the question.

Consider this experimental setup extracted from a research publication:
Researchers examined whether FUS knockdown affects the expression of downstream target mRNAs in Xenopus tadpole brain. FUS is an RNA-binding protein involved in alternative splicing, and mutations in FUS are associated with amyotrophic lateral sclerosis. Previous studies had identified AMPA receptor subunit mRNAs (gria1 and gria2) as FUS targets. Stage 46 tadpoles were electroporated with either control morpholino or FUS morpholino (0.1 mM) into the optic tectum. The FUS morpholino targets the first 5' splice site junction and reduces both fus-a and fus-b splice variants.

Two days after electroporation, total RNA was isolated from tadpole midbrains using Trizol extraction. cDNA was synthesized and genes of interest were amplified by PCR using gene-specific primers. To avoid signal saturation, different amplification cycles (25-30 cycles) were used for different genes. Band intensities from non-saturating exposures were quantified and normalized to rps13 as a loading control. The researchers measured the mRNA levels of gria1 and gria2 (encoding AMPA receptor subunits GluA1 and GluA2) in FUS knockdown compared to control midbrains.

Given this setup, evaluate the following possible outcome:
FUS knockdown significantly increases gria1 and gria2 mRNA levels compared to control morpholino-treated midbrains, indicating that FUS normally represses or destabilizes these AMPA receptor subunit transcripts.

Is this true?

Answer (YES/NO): NO